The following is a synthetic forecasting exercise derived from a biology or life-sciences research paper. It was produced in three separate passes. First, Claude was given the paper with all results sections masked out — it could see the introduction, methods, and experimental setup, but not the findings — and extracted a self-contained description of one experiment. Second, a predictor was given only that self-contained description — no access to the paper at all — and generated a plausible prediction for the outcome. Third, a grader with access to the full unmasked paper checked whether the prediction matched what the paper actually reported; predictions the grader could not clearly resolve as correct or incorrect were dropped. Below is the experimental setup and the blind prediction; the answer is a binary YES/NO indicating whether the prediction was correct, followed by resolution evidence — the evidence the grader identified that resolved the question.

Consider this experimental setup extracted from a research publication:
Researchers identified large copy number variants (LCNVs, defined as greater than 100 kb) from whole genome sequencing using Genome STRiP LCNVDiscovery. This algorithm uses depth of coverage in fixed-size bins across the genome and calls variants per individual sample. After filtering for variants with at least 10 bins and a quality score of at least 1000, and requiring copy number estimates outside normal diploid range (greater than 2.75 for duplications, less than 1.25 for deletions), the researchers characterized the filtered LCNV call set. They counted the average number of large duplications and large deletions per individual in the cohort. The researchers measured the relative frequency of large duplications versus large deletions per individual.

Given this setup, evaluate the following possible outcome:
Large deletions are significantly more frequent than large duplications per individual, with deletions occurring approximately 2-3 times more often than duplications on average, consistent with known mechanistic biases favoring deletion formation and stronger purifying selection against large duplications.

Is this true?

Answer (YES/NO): NO